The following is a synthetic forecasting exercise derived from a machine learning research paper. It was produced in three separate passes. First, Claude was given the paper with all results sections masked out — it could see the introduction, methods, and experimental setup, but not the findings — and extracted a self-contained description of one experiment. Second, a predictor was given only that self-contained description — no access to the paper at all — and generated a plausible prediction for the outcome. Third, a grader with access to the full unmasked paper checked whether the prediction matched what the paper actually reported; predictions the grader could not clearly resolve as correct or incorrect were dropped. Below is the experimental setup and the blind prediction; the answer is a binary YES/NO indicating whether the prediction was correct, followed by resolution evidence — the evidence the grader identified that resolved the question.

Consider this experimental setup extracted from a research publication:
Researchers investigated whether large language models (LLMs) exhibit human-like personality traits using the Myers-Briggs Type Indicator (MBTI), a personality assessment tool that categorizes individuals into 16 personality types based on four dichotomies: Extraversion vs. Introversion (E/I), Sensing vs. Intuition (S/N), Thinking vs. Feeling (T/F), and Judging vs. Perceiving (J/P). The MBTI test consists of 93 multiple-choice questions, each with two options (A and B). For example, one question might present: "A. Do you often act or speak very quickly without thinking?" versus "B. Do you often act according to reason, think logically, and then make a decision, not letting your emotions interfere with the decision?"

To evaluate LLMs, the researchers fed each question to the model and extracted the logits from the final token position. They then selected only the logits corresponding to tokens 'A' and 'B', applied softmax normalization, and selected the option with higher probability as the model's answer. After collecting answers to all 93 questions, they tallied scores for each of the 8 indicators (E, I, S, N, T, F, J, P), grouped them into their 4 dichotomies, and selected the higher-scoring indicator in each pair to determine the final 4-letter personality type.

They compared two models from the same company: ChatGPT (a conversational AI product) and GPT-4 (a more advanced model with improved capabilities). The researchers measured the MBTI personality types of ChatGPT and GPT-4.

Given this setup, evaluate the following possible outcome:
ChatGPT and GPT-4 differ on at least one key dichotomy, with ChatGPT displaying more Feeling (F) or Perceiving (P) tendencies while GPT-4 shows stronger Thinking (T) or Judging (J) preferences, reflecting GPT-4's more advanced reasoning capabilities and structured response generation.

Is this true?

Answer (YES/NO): NO